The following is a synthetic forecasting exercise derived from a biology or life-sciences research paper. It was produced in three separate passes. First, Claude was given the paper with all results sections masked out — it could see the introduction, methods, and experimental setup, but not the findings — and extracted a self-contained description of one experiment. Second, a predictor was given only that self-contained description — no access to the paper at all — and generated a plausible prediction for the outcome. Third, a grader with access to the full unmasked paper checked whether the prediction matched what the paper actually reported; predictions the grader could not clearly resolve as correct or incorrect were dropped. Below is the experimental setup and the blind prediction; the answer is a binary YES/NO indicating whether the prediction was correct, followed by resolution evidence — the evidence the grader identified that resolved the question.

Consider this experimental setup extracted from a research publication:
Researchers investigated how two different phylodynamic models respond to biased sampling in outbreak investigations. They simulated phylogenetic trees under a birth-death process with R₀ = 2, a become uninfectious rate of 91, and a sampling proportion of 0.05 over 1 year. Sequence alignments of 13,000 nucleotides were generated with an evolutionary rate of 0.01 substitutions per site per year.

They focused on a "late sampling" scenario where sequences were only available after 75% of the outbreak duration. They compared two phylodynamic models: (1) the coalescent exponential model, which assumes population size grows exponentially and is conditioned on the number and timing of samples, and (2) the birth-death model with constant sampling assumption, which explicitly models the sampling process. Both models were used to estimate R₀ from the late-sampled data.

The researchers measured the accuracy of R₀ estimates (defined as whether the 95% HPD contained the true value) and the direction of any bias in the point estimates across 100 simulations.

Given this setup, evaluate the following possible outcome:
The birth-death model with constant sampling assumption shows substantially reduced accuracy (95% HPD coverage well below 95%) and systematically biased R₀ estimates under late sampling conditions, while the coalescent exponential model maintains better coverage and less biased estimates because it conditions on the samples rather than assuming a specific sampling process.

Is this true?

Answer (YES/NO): YES